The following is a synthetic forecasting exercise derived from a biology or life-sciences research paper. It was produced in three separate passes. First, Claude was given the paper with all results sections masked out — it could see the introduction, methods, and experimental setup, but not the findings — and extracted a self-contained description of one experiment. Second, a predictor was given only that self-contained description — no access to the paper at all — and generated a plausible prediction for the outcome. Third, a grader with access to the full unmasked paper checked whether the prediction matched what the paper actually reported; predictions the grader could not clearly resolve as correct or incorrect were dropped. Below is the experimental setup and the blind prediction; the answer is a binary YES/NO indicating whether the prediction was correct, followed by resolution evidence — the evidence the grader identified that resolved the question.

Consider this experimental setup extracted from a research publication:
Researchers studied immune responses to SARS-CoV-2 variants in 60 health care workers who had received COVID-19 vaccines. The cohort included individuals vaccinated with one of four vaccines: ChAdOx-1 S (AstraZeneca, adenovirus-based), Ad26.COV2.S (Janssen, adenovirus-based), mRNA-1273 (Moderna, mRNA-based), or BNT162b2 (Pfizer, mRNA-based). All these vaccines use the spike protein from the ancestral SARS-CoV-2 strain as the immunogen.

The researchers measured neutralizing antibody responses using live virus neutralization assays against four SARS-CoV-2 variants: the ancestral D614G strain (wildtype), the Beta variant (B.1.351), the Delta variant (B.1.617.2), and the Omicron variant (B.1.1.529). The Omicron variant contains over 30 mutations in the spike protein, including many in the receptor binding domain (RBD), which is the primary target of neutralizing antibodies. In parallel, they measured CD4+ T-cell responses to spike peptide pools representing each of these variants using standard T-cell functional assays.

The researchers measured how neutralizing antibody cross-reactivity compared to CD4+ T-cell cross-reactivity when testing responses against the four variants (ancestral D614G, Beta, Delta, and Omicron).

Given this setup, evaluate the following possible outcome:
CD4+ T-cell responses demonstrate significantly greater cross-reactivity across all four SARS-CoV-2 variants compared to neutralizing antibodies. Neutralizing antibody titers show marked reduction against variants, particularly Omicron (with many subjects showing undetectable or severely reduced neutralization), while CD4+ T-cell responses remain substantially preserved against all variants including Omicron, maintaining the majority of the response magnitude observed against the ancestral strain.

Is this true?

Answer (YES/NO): YES